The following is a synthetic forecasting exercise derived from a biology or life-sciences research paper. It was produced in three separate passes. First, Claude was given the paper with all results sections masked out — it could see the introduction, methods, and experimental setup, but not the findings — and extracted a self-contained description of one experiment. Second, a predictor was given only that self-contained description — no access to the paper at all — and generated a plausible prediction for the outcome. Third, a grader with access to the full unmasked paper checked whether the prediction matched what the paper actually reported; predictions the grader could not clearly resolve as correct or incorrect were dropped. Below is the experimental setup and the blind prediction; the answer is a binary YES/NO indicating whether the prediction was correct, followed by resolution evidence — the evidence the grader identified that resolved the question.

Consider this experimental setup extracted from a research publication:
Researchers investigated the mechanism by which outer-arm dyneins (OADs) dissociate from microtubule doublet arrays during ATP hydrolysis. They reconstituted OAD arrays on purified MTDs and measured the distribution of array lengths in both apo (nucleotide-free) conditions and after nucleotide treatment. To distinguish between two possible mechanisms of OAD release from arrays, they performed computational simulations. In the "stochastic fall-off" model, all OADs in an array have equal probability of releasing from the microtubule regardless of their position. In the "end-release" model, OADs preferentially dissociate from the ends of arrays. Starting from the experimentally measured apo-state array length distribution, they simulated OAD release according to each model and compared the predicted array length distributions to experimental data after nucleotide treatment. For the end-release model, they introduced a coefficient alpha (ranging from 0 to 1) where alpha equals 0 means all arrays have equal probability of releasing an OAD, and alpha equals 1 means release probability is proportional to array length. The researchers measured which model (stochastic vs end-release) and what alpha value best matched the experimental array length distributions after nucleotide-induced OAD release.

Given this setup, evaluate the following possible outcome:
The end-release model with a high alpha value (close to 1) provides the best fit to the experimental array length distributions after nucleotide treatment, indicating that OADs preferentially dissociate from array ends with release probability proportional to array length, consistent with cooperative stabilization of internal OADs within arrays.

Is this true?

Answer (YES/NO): NO